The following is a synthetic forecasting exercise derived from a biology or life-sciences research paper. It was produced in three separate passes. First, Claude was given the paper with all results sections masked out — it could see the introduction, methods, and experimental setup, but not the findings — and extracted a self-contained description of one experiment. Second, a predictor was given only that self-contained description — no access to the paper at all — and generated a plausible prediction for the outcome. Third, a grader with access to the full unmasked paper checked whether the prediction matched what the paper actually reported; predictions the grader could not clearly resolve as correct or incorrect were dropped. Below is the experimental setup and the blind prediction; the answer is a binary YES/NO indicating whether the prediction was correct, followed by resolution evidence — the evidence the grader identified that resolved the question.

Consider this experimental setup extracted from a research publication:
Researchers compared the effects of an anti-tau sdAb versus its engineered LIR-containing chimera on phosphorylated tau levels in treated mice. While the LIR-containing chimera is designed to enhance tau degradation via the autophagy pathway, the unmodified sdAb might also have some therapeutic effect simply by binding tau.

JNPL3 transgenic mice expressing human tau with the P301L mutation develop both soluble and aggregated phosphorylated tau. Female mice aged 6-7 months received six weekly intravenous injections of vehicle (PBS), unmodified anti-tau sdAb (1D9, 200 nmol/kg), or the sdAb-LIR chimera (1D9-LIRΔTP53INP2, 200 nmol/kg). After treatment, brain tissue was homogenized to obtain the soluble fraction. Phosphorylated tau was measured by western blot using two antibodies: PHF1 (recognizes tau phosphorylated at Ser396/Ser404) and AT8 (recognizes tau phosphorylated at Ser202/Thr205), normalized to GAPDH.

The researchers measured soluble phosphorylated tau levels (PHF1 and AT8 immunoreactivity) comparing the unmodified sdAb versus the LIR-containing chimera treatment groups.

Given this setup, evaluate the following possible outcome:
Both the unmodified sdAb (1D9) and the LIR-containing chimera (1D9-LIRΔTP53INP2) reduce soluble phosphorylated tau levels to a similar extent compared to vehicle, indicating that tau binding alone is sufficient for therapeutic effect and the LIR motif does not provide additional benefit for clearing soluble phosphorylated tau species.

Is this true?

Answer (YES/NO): NO